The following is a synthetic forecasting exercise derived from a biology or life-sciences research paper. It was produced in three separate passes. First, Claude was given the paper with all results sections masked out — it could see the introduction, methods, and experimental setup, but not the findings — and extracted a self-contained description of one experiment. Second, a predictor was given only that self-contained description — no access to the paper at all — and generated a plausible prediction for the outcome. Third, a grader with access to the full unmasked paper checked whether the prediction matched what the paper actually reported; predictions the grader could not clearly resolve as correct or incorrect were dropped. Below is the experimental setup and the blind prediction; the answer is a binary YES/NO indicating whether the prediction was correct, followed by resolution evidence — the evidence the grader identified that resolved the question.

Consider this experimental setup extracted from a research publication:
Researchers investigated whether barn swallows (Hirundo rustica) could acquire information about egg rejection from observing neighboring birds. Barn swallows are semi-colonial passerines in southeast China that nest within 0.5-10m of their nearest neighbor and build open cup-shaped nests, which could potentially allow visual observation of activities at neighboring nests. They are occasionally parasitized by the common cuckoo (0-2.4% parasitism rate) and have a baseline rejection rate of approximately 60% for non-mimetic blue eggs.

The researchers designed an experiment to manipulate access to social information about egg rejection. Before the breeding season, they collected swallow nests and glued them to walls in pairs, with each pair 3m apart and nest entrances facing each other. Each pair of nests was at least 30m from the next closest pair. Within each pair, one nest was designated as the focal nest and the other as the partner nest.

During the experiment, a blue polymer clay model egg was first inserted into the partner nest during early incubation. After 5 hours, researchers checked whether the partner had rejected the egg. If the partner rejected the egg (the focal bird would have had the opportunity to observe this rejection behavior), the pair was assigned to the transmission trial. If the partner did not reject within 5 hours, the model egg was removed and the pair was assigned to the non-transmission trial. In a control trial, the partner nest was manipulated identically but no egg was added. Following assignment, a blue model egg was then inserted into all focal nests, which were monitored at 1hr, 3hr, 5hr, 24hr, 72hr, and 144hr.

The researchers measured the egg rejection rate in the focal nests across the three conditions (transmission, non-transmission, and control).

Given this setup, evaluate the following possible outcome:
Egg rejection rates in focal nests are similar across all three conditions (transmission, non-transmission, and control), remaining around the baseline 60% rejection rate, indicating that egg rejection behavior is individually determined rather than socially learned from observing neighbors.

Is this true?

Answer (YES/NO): NO